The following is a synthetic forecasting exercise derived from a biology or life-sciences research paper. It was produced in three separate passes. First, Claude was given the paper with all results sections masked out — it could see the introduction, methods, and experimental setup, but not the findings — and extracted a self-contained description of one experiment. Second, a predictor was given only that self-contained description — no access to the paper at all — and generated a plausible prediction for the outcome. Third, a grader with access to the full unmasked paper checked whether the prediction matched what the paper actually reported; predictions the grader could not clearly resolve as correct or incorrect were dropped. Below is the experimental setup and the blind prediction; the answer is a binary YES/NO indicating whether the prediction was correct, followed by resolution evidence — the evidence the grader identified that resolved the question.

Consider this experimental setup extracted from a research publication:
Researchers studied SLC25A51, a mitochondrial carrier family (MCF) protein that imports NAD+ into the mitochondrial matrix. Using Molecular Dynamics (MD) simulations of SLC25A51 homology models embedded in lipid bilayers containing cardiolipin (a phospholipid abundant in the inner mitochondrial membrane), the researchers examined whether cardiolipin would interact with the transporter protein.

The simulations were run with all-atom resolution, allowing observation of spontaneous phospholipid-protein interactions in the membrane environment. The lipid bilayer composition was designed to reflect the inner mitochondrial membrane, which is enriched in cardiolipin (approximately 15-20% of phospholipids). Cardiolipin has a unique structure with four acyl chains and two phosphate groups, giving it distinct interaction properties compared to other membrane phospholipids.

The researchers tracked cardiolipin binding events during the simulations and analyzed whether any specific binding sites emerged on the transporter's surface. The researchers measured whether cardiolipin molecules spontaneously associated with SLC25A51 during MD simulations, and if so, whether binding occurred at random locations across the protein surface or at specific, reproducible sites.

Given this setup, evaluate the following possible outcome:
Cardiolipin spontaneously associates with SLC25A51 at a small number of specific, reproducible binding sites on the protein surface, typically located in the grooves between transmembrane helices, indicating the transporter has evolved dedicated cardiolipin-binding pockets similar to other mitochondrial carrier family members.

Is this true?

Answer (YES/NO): YES